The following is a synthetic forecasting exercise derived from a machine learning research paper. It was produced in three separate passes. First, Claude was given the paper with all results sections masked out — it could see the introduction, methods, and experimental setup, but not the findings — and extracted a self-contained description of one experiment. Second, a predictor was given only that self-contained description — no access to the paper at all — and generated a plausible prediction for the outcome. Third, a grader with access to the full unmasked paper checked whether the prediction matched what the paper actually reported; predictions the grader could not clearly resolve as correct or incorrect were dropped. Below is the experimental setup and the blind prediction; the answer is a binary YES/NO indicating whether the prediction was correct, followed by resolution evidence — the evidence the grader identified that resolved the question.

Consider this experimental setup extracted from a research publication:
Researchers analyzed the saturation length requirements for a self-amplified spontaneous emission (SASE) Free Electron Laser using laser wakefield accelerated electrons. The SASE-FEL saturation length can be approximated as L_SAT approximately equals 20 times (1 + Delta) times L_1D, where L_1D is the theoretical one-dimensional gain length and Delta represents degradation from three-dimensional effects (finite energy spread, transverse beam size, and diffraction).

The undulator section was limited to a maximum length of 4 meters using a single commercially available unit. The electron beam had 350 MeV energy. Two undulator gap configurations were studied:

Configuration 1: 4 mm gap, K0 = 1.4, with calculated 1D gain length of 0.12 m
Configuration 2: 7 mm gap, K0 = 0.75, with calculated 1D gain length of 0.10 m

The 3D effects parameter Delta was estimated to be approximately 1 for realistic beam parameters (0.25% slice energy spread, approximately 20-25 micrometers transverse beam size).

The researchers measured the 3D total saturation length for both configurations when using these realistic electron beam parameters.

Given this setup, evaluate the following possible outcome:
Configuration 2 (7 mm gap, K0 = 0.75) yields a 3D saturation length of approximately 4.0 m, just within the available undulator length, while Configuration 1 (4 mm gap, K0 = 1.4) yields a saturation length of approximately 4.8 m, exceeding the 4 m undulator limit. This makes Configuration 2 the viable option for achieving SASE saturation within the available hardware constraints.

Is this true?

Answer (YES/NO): NO